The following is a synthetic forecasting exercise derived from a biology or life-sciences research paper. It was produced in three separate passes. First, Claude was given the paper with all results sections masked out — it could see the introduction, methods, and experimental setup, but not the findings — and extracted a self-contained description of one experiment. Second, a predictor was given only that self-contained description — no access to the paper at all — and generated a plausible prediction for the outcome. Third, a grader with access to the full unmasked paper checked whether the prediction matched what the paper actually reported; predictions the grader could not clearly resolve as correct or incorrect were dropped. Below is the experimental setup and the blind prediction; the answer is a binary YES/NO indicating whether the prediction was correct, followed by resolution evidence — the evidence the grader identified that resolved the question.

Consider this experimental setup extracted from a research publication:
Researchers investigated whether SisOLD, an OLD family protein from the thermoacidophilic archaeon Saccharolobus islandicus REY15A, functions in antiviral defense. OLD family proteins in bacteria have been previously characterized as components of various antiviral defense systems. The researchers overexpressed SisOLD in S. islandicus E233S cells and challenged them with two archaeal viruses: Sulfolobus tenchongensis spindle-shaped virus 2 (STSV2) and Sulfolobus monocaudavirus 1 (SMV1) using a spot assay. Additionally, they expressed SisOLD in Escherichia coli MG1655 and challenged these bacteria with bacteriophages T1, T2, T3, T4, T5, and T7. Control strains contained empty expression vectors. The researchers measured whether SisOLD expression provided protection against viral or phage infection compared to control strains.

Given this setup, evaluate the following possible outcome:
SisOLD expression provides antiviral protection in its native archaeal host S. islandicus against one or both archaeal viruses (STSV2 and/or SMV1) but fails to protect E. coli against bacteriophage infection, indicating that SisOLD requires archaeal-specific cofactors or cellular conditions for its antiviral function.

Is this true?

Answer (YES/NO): NO